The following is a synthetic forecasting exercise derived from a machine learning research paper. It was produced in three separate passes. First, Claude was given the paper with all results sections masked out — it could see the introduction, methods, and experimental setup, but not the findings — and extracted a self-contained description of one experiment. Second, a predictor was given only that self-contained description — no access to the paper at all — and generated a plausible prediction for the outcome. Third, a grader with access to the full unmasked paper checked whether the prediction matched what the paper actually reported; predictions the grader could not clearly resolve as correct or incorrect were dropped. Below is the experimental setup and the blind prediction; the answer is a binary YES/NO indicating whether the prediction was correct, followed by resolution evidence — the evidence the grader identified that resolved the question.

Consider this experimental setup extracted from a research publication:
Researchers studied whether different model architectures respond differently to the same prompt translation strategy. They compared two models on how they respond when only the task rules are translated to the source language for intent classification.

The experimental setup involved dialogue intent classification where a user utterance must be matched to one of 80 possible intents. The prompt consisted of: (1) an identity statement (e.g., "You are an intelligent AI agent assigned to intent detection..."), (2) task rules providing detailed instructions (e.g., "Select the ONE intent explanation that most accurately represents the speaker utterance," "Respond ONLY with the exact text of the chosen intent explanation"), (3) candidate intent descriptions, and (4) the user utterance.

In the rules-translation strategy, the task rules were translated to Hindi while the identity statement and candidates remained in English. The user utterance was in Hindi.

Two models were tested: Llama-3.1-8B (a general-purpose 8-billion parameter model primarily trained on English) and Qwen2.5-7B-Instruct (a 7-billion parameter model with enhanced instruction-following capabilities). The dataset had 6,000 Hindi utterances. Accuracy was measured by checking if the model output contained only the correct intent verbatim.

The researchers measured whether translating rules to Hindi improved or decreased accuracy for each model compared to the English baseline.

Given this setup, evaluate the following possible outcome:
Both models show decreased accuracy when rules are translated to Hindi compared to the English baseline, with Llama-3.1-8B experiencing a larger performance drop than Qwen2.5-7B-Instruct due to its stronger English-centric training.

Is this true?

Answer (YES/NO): NO